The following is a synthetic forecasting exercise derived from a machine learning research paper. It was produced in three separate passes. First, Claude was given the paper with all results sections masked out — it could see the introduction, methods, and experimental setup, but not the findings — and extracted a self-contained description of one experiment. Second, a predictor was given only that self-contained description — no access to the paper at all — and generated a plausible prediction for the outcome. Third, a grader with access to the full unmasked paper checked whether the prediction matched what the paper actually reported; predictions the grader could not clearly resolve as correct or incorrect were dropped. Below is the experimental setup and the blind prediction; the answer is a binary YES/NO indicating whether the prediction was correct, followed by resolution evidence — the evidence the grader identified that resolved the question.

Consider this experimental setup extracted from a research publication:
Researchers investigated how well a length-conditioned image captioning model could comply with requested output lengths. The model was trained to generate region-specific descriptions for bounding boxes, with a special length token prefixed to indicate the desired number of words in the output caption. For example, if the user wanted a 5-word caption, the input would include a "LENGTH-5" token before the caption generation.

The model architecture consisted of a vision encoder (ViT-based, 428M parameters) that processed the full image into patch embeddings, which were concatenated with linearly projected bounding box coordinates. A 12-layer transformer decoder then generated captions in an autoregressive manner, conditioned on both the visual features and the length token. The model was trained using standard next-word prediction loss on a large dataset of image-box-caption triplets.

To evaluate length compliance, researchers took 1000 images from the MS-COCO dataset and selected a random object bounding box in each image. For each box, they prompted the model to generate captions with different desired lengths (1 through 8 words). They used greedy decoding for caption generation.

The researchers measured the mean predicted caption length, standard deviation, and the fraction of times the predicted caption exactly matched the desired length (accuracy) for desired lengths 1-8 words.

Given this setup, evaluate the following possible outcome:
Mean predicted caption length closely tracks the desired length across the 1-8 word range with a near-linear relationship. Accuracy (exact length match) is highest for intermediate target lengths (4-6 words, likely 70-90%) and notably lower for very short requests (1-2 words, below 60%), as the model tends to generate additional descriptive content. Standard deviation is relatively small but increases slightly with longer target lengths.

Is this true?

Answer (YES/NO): NO